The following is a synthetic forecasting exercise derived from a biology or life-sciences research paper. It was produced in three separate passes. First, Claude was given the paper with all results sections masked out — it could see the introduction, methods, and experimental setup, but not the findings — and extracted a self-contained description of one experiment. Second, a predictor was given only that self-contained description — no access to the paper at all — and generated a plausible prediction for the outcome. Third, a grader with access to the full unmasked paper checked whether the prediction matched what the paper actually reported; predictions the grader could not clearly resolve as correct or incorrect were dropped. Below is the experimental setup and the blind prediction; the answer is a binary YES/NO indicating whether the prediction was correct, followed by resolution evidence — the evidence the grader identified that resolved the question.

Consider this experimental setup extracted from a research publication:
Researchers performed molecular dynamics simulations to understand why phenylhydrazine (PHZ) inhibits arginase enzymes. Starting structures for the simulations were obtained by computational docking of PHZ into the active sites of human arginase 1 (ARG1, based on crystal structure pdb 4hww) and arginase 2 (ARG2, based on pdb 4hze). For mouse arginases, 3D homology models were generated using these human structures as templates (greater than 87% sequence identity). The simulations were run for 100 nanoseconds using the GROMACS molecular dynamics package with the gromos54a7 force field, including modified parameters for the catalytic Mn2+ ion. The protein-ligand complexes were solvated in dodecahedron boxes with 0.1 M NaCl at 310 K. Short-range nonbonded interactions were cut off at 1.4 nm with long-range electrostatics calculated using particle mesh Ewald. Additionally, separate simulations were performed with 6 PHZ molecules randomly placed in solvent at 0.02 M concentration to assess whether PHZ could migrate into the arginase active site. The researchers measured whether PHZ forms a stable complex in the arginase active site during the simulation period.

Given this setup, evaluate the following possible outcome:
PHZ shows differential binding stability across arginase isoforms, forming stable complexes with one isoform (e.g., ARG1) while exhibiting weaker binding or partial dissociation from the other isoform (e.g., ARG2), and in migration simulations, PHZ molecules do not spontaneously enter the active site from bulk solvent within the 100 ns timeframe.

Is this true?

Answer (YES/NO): NO